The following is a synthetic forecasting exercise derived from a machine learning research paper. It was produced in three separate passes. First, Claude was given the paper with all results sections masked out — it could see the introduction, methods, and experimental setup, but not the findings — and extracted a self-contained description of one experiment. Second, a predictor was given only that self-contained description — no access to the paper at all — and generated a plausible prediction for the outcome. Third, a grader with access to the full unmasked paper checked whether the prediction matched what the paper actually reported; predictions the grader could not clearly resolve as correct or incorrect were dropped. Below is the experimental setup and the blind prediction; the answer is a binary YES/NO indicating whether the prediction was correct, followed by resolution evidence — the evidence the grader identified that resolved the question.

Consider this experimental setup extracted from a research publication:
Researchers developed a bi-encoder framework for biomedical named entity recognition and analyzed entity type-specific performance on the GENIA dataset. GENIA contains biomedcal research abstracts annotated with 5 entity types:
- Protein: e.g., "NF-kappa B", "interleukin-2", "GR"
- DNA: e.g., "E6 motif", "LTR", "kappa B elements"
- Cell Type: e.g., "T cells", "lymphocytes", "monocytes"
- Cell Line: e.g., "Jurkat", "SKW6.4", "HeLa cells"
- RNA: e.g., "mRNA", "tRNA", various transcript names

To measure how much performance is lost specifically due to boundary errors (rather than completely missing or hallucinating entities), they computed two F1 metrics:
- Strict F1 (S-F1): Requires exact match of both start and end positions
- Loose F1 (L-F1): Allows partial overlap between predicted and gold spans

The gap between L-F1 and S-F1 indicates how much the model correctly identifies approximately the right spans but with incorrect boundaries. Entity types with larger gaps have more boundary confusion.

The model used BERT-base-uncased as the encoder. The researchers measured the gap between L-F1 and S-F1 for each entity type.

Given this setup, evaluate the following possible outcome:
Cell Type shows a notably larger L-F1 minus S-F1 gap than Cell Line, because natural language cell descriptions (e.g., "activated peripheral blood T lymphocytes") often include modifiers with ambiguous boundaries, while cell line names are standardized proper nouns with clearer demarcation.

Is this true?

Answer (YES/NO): NO